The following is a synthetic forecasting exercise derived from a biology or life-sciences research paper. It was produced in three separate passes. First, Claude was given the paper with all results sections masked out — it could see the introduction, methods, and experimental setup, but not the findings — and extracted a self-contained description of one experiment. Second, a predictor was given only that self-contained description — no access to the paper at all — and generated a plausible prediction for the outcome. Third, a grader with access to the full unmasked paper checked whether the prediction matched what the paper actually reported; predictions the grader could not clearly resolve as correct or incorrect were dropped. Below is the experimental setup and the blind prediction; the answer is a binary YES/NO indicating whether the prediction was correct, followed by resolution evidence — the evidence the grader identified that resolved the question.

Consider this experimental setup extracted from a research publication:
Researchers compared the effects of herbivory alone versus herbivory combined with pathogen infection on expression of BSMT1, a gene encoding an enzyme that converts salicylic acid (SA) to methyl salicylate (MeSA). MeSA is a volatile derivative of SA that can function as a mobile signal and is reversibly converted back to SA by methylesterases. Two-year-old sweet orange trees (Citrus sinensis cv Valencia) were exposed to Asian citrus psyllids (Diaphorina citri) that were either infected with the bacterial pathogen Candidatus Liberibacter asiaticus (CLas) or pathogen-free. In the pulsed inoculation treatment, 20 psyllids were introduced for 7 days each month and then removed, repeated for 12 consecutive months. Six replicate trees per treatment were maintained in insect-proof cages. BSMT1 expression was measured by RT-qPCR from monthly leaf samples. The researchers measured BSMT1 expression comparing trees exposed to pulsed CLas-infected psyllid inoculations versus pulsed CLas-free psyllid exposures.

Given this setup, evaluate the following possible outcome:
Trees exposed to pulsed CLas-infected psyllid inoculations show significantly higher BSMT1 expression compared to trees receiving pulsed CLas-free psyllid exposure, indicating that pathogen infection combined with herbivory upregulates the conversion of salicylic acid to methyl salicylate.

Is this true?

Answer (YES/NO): NO